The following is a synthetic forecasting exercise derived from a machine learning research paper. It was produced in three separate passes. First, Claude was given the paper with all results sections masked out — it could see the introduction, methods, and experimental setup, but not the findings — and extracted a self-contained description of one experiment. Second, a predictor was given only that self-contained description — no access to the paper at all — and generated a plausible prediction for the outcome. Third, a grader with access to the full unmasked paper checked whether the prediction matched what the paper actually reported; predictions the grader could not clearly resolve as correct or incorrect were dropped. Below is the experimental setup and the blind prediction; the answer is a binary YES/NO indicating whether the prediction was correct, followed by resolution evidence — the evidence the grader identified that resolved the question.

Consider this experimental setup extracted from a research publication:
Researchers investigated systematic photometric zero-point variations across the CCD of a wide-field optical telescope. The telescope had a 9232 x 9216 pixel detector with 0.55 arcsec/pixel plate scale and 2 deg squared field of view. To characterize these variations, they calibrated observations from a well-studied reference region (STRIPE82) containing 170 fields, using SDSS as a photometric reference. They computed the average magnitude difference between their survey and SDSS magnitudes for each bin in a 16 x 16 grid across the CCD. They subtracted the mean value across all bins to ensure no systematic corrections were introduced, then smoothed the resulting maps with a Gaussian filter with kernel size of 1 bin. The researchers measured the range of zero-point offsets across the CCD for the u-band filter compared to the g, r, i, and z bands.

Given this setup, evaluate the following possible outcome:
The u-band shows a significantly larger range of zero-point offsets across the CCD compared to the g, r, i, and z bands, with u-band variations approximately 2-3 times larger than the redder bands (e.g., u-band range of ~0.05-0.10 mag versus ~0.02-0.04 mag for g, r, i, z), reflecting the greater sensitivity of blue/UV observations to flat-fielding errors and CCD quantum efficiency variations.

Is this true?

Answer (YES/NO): YES